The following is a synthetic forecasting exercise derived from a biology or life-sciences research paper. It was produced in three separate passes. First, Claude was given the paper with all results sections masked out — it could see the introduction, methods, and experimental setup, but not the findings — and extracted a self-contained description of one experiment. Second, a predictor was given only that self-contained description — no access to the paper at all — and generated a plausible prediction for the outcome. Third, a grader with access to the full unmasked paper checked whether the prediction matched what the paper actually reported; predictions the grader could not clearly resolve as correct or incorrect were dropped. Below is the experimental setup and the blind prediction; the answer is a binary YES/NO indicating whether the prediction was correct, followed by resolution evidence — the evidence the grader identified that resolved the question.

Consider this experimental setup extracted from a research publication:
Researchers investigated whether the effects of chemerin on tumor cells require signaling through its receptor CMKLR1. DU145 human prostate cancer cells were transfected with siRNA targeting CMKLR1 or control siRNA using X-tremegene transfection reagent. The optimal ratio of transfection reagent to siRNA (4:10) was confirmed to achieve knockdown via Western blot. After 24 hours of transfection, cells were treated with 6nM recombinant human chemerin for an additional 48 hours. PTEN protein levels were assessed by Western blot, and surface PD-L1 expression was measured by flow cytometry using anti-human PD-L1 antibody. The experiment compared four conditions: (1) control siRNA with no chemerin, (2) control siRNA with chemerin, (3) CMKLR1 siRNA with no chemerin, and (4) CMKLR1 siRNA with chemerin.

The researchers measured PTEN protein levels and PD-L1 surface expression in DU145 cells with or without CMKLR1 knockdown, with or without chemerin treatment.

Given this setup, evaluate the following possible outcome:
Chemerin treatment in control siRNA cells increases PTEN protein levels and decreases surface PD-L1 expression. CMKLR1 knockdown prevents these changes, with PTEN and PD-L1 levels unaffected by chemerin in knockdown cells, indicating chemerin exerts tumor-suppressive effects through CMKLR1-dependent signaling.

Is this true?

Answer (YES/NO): YES